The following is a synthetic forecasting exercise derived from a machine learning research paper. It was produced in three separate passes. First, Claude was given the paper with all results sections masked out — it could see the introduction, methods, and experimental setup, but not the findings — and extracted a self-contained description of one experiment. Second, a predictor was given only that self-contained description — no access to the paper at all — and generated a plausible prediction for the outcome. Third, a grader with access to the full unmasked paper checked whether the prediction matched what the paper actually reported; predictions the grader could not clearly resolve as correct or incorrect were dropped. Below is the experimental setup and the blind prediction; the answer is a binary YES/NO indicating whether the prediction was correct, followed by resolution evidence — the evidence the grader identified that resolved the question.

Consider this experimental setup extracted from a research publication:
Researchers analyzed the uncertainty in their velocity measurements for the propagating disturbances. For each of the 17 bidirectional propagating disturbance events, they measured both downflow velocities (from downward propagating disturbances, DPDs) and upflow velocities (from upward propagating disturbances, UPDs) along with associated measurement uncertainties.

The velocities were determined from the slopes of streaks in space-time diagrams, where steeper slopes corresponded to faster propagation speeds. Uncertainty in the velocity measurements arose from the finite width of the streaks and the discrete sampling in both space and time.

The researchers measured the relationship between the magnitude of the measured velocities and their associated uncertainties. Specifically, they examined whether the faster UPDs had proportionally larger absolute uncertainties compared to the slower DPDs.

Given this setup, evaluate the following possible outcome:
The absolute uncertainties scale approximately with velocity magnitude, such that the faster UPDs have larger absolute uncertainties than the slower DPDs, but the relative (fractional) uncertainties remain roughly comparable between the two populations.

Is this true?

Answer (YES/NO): YES